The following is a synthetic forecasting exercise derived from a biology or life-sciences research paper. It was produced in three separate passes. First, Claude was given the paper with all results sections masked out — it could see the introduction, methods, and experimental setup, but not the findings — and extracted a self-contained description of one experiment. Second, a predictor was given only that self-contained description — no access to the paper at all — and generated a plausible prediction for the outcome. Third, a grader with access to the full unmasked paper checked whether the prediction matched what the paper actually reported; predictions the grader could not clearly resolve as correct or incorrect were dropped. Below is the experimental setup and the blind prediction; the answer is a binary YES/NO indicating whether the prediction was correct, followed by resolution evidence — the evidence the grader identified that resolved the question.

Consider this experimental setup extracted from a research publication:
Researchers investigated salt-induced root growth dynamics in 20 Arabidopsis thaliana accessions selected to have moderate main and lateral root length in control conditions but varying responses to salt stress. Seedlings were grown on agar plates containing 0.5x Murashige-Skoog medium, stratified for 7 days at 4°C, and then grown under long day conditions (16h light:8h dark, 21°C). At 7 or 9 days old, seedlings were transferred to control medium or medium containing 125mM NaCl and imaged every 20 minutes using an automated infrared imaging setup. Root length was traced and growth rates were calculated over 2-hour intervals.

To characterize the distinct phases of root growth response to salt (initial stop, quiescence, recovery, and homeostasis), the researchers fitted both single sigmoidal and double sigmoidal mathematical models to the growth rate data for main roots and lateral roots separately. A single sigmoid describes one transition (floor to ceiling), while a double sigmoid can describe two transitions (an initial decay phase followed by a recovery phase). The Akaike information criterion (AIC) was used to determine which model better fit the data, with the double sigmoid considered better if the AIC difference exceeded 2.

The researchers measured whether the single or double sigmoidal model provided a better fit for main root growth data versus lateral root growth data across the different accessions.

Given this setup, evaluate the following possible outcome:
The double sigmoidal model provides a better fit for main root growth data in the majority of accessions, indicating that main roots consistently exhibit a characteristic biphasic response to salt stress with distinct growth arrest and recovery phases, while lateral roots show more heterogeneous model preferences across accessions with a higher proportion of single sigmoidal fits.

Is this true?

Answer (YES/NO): YES